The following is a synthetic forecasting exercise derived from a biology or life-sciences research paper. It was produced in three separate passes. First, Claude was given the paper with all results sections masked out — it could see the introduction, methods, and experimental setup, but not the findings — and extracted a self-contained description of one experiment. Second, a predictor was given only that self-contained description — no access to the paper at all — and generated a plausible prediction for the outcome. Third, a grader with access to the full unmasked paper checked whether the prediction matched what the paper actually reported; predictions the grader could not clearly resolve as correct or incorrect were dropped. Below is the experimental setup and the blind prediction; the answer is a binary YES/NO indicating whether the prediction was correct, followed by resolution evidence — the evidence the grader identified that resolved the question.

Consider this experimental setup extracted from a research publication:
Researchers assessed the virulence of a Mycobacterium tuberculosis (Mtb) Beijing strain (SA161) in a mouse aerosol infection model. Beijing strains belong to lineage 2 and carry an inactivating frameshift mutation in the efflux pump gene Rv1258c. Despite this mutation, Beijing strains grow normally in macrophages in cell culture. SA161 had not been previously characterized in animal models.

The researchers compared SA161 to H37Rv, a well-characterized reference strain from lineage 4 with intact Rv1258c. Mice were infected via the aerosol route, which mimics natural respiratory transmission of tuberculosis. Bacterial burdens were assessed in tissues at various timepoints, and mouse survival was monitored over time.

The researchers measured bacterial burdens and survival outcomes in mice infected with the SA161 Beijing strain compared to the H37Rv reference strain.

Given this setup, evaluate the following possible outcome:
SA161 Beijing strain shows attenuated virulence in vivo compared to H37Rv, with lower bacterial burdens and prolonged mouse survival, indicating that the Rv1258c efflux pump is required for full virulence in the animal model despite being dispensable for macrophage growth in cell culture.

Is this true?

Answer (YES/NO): NO